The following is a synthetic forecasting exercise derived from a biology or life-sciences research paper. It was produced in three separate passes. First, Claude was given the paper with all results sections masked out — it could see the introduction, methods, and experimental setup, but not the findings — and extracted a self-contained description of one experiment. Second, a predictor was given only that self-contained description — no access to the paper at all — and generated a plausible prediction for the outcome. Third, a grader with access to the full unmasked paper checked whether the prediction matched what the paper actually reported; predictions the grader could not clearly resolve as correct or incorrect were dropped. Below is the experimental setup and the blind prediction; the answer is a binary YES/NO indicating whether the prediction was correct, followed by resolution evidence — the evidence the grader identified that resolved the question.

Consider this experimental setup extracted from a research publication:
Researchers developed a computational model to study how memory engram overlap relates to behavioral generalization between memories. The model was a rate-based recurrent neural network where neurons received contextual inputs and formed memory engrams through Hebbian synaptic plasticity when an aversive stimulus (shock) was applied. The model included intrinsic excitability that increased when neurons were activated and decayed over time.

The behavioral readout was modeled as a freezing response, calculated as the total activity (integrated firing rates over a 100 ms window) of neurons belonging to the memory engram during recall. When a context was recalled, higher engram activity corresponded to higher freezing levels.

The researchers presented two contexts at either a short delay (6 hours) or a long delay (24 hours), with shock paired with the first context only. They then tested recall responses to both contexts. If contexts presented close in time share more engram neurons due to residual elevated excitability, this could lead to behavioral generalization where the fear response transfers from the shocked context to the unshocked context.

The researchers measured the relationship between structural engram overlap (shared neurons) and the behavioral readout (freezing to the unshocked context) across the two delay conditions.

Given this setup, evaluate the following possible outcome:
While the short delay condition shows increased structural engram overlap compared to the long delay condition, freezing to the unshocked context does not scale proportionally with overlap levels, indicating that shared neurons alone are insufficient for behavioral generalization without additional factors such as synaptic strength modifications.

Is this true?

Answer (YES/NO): NO